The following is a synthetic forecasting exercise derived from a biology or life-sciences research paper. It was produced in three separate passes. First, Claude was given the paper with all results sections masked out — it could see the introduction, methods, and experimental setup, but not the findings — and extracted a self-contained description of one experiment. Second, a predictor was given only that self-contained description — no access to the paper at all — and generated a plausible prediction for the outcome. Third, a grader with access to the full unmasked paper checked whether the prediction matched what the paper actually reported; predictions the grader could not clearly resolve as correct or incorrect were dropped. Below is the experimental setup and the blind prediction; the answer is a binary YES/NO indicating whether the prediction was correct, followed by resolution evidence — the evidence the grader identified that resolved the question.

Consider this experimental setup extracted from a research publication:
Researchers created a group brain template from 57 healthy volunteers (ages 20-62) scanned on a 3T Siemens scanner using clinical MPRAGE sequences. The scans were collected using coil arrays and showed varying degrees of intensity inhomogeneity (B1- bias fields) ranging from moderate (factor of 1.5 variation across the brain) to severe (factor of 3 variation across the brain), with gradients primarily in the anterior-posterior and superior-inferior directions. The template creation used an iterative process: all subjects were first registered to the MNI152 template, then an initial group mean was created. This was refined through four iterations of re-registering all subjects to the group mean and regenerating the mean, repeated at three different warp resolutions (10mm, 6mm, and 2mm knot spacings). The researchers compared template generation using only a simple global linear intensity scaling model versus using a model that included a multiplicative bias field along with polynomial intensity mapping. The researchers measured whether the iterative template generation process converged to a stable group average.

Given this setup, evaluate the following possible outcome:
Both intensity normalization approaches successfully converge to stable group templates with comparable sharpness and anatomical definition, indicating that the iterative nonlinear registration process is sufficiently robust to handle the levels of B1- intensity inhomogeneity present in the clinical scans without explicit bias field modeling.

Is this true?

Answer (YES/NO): NO